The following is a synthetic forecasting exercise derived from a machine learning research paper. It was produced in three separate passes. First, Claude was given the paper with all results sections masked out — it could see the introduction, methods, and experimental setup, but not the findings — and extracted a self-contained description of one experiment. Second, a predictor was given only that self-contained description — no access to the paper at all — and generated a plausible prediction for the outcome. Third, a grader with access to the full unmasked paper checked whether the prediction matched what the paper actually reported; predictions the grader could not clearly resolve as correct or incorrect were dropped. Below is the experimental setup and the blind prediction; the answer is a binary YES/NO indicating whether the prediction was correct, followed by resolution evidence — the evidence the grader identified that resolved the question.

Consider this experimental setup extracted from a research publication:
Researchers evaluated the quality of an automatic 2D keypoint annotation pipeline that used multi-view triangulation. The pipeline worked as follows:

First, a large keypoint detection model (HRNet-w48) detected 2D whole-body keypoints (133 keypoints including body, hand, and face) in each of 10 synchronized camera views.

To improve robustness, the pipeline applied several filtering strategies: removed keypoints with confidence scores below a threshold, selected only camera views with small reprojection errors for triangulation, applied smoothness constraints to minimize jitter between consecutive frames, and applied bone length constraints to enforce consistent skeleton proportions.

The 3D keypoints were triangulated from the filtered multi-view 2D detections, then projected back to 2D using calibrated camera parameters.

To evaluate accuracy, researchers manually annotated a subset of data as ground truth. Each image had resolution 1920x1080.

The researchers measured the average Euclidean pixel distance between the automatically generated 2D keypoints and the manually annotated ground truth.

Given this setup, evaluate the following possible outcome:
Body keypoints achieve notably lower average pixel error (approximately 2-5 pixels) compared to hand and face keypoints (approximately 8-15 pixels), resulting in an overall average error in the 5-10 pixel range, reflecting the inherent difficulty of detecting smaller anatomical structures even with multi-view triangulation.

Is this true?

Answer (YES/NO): NO